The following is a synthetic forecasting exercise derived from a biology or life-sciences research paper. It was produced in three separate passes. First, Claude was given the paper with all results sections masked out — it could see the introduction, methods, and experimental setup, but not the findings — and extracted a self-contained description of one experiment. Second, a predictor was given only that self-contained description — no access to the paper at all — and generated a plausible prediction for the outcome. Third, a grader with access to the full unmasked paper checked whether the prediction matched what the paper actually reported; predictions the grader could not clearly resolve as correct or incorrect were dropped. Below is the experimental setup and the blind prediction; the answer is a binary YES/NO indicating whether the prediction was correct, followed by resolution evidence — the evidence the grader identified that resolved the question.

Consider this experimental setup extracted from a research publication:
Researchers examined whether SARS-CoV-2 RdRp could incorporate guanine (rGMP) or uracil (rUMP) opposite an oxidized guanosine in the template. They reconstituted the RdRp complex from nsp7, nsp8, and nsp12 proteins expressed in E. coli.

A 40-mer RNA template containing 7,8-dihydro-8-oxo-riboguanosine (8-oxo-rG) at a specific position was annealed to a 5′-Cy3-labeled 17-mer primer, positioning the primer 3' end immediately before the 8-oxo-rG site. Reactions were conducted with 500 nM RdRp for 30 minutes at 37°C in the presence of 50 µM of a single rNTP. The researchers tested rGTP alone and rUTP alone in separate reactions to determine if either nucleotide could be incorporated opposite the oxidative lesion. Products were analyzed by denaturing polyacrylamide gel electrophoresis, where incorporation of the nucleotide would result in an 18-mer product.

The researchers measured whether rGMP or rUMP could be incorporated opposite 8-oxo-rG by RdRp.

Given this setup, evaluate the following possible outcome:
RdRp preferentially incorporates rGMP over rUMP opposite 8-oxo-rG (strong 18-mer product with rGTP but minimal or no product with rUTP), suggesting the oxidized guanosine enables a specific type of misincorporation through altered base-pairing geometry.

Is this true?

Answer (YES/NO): NO